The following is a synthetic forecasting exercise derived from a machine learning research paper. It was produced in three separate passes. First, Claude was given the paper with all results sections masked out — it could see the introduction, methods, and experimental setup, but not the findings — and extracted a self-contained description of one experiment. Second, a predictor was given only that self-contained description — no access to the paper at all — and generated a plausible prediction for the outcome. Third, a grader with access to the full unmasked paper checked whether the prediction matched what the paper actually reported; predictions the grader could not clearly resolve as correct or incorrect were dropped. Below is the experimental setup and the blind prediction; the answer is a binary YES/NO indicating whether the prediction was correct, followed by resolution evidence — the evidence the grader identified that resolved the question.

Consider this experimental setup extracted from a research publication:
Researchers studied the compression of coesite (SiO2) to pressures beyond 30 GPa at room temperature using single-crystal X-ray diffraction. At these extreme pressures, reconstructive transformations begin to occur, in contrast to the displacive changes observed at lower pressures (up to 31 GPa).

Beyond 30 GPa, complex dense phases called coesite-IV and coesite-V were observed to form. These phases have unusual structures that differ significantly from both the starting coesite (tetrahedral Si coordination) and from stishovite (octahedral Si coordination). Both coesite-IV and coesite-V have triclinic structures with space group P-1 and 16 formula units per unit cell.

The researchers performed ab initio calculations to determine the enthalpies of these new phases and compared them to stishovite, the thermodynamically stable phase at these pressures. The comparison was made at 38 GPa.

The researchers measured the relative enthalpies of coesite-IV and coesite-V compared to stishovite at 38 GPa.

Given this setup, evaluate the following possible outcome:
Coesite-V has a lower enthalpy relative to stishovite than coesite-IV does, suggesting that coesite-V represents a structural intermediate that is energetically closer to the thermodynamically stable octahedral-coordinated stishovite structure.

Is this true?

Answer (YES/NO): NO